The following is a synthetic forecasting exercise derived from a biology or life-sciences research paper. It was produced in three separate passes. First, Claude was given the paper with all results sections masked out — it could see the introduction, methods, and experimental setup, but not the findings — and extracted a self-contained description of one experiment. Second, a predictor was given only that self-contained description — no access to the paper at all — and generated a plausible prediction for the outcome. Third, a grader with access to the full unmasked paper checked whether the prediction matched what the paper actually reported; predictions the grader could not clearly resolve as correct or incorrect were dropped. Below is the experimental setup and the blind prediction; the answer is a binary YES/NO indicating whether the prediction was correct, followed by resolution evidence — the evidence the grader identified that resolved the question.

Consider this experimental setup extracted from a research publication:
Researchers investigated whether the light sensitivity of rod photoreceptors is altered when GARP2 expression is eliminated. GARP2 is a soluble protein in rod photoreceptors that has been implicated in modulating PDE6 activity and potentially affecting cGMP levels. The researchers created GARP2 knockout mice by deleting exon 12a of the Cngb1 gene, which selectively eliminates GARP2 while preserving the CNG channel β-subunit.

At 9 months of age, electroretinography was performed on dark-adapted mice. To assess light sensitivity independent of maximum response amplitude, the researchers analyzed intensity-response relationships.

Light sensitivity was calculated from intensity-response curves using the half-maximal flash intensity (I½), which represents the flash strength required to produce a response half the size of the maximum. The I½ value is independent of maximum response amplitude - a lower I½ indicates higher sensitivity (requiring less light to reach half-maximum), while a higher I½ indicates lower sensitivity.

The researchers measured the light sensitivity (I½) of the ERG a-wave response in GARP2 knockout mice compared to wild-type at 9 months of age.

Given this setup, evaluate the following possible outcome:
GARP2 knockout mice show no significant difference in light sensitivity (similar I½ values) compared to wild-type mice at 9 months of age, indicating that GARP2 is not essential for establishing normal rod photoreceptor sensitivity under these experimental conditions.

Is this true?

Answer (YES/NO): YES